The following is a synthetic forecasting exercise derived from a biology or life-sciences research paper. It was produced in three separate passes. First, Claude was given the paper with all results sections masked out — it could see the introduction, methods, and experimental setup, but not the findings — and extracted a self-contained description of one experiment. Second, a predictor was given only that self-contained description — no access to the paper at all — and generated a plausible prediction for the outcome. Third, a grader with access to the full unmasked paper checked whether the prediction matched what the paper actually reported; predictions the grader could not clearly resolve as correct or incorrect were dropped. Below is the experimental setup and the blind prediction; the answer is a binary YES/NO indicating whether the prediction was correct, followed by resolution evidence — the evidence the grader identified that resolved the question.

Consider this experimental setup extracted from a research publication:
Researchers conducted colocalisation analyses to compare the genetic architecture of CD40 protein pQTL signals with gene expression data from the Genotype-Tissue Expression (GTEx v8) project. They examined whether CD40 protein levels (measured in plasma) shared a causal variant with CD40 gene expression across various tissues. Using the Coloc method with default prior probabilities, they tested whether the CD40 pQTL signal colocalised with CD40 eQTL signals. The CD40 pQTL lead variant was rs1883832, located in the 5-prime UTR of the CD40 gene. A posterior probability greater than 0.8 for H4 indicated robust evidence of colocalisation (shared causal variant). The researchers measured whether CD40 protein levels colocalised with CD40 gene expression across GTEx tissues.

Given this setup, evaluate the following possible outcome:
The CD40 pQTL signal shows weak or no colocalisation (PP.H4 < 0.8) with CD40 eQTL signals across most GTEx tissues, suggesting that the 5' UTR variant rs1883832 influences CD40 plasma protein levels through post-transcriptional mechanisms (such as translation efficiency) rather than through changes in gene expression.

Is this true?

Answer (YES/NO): NO